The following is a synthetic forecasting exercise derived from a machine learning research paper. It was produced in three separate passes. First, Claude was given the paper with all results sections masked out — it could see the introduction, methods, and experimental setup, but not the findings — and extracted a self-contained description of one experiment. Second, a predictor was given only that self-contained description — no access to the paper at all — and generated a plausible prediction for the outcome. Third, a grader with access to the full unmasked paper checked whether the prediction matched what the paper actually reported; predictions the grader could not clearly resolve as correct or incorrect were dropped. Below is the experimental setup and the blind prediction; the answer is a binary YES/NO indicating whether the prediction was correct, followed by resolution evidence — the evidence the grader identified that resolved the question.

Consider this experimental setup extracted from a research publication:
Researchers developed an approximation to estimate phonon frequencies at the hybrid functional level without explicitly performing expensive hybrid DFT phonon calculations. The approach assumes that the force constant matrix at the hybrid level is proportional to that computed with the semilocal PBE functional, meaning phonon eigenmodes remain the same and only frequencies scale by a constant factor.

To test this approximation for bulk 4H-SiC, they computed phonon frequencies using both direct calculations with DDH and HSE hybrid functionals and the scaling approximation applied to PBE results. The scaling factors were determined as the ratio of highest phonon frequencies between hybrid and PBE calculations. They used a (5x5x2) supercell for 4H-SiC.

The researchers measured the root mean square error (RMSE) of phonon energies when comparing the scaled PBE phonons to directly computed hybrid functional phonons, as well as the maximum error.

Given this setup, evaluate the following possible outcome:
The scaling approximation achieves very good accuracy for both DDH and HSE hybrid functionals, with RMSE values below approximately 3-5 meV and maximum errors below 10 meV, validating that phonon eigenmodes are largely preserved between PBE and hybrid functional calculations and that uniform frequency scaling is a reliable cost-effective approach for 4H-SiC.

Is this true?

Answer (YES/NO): YES